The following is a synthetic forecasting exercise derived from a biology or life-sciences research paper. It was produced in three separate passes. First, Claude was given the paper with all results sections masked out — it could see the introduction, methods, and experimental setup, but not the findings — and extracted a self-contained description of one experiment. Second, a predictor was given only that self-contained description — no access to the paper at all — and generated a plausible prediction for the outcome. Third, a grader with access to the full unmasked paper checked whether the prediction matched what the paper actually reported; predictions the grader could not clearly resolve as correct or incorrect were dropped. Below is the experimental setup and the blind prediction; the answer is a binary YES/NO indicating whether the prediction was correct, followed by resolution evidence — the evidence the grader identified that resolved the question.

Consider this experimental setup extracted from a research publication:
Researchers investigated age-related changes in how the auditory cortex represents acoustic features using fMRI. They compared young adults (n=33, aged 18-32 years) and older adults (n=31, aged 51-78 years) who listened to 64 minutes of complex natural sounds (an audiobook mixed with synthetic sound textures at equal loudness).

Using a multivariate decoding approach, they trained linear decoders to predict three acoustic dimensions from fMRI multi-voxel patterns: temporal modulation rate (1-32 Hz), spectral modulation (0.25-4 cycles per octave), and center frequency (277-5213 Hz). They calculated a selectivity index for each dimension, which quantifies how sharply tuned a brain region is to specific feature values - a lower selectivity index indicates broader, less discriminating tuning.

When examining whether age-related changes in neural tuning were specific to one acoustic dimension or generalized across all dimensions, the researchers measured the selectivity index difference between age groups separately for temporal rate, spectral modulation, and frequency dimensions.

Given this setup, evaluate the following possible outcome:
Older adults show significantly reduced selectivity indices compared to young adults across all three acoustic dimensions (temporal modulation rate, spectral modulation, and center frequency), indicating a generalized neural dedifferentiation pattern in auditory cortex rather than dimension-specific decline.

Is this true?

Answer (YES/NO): NO